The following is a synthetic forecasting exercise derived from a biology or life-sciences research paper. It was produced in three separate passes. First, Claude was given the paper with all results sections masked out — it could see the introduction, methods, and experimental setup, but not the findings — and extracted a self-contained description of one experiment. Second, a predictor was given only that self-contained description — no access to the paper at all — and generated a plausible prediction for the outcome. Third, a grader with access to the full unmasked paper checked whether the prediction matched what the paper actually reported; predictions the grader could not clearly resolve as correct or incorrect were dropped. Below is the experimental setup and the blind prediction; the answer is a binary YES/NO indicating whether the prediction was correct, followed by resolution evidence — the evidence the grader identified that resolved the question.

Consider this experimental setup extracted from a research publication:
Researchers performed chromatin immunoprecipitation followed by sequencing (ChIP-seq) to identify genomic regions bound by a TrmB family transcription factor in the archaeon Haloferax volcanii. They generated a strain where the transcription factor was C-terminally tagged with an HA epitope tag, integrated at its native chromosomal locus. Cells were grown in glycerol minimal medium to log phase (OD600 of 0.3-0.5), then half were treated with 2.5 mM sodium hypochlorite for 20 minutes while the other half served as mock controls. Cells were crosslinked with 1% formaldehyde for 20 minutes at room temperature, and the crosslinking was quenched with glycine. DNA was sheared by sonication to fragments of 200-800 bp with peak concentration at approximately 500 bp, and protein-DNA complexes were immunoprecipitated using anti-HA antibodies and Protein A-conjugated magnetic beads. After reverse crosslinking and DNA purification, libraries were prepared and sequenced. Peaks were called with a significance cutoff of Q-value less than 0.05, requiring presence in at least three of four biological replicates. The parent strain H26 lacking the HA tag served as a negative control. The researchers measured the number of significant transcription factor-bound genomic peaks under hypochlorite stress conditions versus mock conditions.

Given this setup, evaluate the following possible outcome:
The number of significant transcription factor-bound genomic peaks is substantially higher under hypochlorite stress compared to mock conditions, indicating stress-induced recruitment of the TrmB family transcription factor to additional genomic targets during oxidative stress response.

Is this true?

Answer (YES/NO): YES